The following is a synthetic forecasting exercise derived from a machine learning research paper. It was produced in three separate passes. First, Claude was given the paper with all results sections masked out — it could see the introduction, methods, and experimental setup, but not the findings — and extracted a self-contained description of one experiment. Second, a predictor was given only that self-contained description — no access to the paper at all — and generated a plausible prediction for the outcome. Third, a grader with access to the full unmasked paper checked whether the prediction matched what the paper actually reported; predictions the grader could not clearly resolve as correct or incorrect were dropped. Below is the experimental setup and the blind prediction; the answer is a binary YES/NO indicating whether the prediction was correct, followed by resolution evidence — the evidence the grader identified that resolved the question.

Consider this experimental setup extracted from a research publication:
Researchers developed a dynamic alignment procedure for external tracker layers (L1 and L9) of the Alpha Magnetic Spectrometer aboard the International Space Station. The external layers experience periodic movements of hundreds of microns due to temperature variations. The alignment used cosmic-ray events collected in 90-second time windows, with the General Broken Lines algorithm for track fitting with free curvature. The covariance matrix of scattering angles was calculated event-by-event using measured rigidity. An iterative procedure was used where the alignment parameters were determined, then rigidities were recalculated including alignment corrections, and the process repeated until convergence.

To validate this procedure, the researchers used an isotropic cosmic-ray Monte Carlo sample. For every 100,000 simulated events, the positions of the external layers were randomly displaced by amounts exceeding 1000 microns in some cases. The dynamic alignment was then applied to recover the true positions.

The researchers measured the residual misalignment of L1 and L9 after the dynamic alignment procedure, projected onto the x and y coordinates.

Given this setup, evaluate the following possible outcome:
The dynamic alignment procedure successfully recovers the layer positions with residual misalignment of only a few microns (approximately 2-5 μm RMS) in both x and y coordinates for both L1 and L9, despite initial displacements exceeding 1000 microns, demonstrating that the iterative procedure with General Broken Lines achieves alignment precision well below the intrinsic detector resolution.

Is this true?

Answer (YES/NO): YES